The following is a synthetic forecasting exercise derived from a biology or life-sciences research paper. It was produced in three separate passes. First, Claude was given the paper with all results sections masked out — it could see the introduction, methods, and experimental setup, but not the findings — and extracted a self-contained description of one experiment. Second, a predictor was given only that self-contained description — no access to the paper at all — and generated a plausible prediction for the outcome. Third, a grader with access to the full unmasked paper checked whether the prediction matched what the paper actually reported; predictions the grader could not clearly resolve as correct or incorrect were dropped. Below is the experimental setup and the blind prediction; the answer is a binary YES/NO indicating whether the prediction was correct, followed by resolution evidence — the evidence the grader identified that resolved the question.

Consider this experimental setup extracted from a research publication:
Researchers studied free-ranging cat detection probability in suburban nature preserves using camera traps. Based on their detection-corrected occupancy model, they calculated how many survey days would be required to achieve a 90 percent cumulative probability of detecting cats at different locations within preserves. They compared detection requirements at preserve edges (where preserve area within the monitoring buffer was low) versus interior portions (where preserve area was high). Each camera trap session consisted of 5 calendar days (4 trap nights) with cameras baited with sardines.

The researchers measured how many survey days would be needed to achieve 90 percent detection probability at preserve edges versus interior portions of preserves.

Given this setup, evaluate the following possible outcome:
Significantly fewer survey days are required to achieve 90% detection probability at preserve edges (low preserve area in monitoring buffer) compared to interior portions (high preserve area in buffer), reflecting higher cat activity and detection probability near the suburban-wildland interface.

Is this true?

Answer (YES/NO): YES